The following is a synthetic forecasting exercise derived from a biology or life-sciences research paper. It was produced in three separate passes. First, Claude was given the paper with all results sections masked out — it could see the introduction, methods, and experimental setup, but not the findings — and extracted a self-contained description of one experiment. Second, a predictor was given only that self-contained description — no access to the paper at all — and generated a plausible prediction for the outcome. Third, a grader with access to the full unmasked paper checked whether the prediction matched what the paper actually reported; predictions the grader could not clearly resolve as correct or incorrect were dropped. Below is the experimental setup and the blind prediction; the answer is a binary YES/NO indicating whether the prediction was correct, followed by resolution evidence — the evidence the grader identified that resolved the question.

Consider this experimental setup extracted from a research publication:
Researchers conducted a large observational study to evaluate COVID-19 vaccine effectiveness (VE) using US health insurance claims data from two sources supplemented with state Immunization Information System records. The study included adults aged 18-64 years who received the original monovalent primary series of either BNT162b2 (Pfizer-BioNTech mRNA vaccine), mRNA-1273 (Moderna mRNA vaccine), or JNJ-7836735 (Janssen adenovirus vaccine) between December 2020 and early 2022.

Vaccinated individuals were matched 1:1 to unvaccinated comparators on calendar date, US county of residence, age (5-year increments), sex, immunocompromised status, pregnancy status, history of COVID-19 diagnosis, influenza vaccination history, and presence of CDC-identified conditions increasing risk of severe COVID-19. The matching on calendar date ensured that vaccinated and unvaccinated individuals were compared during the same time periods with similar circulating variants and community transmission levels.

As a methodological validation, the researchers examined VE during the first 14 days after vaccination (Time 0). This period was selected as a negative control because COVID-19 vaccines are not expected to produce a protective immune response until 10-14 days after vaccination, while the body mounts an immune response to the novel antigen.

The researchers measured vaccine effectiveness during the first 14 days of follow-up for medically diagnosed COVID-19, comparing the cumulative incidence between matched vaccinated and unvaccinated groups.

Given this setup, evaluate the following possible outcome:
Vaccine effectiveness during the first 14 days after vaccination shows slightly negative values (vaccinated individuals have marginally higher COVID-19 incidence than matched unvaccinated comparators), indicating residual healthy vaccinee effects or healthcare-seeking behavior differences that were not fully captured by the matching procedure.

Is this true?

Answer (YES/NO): NO